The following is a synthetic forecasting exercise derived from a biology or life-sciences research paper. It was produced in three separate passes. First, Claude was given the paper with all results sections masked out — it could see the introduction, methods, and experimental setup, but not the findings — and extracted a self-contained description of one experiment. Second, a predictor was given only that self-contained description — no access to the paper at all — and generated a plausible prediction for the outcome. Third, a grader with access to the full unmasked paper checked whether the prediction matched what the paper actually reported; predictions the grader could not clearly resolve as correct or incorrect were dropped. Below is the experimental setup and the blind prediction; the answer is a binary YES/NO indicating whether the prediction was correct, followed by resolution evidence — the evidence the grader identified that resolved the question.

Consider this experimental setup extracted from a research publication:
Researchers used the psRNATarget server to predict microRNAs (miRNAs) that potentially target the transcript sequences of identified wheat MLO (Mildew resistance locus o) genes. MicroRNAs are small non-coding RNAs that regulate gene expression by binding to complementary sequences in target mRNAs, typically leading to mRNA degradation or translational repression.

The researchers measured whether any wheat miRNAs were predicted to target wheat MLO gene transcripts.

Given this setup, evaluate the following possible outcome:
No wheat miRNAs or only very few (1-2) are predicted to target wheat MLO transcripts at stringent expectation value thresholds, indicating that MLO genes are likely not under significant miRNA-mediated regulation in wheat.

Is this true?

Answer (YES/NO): NO